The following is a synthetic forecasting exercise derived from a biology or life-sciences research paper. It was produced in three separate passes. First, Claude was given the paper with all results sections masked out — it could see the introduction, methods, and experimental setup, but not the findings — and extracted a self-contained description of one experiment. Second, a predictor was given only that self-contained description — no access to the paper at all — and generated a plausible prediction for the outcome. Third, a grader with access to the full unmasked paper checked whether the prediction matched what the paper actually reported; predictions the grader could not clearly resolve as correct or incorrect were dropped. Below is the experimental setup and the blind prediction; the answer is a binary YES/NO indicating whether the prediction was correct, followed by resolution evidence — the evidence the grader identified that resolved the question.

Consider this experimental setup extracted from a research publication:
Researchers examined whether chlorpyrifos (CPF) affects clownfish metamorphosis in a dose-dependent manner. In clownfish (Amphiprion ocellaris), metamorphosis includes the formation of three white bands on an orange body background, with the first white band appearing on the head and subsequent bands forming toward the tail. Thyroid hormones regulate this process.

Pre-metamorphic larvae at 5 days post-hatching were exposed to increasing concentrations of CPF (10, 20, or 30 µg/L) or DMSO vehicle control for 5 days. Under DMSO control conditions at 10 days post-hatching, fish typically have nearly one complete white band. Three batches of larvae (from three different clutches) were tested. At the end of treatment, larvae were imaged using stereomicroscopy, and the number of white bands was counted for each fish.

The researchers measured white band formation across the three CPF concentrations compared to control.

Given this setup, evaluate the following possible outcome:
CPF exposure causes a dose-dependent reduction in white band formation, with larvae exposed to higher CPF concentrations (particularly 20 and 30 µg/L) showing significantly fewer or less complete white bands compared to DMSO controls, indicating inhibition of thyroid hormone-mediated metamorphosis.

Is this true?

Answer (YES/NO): YES